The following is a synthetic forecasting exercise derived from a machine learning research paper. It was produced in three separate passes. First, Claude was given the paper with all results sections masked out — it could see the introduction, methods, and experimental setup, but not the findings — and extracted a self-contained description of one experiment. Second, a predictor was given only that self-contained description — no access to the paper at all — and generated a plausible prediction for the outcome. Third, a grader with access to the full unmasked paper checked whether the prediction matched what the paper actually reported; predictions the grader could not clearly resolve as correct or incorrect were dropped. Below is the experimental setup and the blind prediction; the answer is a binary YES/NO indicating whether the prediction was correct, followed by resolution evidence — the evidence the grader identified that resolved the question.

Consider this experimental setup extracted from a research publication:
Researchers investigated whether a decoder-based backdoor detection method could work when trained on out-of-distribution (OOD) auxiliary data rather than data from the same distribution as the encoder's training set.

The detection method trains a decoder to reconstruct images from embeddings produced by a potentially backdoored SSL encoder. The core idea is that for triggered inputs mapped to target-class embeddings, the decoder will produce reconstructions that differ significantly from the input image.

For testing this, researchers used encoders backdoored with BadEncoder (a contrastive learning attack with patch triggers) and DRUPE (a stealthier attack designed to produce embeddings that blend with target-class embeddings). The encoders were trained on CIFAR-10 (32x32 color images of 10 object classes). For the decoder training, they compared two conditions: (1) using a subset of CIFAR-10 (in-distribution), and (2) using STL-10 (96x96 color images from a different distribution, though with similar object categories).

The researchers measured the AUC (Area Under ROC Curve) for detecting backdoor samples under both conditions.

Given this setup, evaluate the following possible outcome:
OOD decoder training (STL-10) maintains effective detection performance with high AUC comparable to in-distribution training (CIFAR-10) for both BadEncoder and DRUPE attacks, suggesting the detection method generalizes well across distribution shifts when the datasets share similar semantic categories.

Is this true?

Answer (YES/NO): YES